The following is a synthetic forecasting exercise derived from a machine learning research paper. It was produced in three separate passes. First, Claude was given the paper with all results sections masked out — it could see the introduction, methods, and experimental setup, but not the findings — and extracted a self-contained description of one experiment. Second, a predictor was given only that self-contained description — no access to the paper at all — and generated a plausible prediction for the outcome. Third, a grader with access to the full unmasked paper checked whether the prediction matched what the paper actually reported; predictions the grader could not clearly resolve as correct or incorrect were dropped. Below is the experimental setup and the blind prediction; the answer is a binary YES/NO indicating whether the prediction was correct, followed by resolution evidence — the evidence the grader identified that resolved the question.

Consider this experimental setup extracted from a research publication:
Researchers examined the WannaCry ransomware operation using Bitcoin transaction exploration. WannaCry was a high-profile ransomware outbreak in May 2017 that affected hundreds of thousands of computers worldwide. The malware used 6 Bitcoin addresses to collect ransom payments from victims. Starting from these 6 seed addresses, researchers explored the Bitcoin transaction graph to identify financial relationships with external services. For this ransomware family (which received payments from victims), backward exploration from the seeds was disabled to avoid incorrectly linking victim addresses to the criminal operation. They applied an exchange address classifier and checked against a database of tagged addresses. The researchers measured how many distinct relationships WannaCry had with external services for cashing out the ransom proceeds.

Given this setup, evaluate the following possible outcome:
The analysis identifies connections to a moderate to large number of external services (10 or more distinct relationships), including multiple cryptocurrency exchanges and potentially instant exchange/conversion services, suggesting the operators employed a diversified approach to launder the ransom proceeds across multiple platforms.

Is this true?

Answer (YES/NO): NO